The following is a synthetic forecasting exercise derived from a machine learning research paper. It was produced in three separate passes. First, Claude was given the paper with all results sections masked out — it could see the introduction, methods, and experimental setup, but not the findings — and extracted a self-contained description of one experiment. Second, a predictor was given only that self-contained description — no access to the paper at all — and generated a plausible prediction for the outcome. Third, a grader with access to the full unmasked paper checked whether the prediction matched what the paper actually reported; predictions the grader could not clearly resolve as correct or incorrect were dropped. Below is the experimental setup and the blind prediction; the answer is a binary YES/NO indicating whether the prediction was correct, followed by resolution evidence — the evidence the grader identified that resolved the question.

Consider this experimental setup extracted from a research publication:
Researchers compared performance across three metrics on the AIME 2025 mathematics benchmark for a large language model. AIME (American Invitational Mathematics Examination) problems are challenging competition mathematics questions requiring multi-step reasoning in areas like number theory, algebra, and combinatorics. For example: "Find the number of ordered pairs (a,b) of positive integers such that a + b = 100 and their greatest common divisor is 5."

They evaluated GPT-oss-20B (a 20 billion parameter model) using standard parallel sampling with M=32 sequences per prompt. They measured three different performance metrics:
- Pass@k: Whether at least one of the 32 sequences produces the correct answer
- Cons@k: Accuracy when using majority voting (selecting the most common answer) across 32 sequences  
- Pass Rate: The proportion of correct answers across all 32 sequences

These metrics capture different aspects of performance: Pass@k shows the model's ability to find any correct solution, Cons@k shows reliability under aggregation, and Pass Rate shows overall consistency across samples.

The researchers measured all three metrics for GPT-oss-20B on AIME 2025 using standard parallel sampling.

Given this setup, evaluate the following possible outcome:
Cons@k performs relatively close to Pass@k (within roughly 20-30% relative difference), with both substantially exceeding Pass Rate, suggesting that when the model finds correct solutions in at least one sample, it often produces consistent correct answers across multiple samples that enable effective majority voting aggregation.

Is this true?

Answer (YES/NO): NO